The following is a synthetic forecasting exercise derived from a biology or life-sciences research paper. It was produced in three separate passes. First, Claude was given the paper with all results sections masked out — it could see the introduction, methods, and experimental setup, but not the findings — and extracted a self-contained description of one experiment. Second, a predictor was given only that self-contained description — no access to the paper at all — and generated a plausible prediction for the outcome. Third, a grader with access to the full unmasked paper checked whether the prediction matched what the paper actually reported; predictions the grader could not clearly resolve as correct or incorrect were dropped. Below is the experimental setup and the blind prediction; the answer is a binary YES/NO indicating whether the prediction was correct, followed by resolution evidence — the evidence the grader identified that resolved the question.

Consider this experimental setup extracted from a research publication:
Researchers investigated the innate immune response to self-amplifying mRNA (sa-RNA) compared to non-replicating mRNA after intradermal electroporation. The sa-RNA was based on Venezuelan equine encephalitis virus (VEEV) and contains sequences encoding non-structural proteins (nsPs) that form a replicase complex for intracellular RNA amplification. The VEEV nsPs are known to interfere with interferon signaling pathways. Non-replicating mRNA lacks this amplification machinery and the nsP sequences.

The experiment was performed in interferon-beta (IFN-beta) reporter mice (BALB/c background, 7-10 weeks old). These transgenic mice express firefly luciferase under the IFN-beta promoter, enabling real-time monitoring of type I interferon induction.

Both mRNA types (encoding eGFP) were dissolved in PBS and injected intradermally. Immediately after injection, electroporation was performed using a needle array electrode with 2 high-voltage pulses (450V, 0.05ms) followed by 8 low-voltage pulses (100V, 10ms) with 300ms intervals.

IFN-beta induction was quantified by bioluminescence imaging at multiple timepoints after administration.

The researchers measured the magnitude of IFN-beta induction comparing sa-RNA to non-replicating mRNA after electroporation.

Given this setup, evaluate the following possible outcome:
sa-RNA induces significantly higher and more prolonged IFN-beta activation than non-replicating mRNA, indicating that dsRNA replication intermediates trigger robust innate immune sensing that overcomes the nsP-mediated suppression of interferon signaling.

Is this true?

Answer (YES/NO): NO